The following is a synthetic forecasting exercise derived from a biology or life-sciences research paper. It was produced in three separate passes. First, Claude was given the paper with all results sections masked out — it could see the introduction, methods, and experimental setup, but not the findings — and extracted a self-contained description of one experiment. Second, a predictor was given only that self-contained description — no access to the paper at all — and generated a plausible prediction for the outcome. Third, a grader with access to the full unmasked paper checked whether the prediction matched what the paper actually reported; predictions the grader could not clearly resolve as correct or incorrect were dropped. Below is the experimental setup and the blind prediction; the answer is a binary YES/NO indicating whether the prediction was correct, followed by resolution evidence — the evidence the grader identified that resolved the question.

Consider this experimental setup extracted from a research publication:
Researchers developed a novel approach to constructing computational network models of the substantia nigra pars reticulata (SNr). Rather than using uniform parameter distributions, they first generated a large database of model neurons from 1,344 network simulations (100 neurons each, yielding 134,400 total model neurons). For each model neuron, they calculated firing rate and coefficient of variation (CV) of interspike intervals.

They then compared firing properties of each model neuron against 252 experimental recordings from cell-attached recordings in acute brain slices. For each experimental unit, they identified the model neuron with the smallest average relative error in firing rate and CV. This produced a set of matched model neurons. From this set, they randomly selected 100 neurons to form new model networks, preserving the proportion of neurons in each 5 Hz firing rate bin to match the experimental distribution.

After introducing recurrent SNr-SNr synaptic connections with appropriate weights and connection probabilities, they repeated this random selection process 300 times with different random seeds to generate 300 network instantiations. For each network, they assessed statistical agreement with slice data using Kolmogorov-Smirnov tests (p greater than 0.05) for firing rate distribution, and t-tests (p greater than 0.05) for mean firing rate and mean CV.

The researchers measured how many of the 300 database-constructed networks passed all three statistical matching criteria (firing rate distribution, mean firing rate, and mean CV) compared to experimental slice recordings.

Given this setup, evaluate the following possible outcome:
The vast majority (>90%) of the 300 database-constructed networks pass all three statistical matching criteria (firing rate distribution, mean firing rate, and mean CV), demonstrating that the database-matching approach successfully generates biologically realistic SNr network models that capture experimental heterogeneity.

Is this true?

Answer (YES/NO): NO